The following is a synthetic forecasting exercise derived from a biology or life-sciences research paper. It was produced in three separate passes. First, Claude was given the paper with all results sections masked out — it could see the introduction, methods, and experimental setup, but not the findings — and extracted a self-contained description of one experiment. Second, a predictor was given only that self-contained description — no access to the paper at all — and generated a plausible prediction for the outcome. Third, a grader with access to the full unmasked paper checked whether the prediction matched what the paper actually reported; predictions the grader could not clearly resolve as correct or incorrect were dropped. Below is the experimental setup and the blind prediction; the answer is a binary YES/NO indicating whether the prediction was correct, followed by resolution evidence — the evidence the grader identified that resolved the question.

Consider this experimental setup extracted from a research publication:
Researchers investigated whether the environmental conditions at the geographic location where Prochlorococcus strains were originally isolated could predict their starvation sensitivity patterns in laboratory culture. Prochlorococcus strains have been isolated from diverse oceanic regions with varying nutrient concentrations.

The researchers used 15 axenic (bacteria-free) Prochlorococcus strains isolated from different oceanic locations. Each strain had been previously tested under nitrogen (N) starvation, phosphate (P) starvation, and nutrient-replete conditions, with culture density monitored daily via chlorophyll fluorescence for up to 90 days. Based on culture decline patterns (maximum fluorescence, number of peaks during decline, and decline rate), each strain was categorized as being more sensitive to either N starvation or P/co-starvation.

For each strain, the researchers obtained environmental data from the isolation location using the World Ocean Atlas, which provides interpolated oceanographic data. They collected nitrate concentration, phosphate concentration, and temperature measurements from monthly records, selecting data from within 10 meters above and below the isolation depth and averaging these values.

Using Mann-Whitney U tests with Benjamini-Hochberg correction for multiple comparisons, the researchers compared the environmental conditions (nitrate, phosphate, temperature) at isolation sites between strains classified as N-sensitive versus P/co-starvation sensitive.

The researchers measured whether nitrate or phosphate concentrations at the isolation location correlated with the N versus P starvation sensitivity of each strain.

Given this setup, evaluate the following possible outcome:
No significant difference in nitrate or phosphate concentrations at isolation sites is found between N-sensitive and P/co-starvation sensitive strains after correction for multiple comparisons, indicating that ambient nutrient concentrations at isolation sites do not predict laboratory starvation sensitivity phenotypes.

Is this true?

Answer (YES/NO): YES